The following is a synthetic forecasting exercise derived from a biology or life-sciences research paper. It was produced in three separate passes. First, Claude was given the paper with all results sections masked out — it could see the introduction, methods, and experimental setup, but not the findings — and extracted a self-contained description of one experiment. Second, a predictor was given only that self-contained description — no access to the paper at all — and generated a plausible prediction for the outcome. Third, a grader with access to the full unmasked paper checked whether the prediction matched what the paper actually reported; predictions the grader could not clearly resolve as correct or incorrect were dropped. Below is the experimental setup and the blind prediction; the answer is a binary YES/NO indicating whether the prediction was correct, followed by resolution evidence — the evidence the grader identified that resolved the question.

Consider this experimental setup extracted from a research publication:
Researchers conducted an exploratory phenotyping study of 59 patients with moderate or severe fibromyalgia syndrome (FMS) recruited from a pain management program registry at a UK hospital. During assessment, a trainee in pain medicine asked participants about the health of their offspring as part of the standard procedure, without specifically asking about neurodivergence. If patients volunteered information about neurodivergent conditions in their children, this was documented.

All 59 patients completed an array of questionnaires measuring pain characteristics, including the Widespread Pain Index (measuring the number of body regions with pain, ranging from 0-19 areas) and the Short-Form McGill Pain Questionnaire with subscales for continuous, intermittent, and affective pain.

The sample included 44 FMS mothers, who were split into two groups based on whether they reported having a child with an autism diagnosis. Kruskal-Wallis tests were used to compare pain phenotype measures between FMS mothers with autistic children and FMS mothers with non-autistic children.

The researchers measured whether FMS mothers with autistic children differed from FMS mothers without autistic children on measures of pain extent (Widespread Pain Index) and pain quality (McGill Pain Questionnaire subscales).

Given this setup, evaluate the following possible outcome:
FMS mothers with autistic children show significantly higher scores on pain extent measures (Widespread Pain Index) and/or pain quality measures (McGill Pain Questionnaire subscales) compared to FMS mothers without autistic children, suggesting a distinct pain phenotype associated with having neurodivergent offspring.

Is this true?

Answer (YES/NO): NO